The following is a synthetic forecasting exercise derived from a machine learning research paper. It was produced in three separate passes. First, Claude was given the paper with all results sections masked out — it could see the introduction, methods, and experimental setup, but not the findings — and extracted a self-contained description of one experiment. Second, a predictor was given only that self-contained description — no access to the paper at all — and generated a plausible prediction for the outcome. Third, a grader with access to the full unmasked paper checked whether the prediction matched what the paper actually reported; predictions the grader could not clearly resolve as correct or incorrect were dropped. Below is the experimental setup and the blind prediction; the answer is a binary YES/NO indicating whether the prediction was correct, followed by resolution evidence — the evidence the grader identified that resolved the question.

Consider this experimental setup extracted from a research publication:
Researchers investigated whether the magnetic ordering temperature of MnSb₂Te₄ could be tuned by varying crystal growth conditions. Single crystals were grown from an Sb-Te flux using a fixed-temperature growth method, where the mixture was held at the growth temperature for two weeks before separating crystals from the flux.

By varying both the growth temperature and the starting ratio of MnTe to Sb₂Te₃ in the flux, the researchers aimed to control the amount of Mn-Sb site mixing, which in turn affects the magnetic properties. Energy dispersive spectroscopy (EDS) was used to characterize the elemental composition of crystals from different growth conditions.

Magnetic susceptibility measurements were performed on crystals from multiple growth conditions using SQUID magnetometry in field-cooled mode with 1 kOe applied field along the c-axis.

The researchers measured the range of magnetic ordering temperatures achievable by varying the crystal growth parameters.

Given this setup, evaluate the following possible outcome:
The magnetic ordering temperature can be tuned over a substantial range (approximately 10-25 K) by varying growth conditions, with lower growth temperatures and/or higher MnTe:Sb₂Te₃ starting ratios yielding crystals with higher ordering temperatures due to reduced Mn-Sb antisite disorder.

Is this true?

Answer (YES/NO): NO